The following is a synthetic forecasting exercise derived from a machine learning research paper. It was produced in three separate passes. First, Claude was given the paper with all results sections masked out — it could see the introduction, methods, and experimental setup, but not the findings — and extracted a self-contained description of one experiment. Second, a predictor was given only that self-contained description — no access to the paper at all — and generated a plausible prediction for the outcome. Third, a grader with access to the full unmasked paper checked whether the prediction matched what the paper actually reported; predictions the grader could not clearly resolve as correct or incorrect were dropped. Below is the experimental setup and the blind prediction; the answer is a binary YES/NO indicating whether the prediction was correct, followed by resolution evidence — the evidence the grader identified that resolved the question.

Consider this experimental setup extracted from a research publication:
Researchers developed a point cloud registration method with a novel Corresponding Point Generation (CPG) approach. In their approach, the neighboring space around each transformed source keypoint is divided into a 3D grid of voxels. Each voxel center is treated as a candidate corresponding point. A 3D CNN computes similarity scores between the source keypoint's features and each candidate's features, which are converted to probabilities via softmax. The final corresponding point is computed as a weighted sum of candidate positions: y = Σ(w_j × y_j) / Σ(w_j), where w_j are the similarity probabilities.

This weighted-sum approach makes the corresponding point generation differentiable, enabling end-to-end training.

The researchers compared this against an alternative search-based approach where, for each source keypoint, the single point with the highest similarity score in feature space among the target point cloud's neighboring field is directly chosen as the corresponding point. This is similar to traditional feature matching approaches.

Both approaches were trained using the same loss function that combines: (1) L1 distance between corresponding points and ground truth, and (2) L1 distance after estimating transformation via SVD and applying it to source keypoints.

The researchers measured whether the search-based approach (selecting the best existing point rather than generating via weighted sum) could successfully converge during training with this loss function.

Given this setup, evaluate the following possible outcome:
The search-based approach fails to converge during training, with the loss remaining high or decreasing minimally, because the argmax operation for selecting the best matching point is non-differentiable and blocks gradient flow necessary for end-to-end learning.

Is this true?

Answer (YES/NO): NO